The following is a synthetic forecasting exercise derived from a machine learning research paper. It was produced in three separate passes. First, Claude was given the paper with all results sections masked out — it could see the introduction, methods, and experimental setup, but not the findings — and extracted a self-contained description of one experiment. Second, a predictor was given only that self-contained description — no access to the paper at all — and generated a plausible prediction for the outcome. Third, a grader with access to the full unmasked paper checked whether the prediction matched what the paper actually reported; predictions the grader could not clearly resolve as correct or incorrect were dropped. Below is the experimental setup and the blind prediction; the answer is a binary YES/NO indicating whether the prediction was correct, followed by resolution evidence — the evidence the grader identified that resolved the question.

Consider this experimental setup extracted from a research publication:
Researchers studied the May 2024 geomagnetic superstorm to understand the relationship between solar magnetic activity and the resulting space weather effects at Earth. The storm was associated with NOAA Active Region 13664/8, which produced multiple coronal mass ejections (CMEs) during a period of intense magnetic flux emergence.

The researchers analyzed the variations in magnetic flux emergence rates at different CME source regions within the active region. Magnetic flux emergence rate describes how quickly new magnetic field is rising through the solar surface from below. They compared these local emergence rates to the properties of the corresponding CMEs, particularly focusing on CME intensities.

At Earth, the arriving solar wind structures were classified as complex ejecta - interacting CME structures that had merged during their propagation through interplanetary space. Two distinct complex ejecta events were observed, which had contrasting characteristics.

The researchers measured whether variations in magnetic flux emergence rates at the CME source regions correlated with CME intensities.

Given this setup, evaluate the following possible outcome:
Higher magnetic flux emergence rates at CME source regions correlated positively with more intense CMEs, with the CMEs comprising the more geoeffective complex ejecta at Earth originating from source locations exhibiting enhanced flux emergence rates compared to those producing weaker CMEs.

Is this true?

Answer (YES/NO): YES